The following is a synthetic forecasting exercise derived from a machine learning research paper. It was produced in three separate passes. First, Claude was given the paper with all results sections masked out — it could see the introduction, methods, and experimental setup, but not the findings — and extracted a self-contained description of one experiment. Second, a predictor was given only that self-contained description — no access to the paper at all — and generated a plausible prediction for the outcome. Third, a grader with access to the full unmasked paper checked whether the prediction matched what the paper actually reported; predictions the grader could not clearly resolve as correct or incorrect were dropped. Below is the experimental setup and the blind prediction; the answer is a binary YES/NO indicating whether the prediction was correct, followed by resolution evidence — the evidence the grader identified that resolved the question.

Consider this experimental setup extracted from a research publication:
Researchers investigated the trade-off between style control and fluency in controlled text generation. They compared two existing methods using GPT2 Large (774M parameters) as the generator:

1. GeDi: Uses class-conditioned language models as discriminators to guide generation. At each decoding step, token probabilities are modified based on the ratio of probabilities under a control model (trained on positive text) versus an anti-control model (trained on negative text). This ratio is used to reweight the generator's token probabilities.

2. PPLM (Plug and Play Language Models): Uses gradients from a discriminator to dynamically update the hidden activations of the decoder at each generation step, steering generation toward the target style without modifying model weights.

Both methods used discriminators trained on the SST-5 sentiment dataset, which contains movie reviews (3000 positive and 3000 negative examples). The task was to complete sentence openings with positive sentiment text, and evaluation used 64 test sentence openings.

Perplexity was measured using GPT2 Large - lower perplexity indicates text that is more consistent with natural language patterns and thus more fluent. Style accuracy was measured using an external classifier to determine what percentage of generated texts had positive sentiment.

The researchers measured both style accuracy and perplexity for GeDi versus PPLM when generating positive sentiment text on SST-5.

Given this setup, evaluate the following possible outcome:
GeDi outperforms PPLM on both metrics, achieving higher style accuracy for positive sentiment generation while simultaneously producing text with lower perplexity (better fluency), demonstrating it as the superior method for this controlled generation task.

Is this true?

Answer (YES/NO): NO